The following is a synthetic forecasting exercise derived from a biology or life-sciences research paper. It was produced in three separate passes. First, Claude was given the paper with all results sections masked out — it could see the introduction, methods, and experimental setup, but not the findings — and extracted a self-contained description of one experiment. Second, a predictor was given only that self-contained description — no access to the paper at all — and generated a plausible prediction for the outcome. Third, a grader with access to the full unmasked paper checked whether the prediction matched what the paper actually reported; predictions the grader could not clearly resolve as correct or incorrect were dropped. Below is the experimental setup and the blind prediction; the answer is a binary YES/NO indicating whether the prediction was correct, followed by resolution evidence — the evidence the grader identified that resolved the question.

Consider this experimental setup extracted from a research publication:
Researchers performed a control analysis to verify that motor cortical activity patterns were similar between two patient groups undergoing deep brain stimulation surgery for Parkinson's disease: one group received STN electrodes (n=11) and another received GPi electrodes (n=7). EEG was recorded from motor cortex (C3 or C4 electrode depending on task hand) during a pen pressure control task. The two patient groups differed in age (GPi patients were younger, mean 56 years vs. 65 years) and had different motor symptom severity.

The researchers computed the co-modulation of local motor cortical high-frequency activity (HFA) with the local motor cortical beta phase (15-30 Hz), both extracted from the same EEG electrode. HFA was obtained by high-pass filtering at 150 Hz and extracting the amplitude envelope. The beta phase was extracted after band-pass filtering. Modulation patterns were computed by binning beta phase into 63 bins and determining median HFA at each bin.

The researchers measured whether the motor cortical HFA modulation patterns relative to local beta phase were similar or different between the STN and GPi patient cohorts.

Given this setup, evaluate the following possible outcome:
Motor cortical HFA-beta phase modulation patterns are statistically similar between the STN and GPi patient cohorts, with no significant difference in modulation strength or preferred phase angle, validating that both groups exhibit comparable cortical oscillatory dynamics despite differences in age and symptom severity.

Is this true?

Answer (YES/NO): YES